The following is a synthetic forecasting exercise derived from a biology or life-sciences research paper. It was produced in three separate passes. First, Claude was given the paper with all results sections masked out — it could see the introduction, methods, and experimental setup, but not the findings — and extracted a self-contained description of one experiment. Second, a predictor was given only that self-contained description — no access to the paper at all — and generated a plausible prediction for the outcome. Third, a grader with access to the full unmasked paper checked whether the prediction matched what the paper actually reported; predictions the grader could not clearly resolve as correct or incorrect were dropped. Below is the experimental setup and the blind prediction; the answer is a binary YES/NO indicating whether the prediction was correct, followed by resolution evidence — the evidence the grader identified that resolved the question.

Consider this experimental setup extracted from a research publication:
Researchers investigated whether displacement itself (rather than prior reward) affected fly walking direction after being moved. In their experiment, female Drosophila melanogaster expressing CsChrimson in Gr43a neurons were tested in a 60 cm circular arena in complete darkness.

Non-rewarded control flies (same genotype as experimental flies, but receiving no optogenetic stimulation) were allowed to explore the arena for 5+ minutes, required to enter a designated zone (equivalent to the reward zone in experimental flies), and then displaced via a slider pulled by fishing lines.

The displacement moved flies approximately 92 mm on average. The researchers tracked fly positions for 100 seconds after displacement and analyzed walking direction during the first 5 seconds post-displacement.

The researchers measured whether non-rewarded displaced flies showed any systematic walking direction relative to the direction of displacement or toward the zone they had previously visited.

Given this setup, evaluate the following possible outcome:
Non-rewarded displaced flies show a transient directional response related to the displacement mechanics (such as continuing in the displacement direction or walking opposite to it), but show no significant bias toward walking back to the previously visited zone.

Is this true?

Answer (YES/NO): NO